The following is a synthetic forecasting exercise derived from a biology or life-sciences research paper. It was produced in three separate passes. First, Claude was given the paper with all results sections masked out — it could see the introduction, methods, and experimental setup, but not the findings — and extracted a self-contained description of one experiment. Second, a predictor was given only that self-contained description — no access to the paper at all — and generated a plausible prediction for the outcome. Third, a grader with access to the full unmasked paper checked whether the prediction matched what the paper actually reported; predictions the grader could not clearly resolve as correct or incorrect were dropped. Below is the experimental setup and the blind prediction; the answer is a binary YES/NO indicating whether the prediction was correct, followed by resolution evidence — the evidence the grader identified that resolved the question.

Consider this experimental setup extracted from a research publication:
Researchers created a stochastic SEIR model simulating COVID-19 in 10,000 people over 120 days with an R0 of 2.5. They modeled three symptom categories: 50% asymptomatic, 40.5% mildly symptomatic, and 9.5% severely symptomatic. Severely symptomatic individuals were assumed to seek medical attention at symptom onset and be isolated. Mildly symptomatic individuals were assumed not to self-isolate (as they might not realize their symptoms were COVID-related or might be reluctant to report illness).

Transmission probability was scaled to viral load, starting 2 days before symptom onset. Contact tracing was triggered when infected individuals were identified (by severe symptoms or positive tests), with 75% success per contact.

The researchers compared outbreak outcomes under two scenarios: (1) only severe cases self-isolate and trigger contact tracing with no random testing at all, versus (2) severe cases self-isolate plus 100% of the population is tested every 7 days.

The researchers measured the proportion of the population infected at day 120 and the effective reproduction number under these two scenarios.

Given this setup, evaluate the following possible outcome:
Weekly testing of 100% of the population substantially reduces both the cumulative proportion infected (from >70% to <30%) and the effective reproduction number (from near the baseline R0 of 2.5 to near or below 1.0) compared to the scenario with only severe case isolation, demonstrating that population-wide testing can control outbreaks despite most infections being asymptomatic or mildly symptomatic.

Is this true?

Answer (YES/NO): NO